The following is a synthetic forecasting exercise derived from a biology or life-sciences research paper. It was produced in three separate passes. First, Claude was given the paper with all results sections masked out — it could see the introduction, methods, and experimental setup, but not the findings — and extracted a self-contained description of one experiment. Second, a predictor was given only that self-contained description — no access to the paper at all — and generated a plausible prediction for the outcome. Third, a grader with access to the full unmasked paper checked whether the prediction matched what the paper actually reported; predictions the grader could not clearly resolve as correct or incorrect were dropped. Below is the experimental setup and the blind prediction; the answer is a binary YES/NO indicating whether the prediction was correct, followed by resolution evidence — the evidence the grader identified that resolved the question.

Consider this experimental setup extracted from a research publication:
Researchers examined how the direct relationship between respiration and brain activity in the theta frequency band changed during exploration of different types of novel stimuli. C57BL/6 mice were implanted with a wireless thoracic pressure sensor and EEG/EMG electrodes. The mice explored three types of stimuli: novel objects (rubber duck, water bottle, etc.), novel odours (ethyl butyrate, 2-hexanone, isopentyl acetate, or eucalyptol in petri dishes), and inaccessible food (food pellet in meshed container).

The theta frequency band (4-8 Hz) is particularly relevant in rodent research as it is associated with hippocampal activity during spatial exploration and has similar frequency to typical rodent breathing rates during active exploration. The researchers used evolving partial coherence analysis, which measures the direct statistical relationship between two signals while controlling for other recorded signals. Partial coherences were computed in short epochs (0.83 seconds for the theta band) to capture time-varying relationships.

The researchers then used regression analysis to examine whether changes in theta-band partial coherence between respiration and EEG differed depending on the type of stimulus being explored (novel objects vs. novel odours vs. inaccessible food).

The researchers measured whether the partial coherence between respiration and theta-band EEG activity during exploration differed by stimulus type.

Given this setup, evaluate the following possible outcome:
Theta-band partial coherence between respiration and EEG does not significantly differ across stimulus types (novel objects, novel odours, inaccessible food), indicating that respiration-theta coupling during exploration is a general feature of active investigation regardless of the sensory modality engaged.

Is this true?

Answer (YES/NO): YES